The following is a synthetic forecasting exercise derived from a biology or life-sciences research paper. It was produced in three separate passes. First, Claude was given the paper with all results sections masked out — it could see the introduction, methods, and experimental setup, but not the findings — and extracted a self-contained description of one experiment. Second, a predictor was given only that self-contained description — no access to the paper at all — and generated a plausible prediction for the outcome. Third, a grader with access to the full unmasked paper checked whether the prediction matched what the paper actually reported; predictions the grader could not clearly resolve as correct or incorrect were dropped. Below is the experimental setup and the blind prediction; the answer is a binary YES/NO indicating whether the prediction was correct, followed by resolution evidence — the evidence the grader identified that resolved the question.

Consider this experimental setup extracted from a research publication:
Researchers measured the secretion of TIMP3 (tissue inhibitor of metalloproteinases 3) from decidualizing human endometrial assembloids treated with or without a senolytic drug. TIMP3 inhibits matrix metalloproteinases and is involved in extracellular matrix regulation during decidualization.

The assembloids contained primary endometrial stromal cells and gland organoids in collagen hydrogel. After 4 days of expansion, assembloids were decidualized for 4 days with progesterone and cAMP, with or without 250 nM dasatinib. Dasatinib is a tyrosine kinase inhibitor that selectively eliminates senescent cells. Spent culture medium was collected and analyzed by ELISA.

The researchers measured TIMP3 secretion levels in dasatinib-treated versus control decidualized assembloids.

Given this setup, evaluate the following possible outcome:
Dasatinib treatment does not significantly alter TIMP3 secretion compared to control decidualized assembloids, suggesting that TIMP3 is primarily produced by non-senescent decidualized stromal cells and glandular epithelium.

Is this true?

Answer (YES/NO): NO